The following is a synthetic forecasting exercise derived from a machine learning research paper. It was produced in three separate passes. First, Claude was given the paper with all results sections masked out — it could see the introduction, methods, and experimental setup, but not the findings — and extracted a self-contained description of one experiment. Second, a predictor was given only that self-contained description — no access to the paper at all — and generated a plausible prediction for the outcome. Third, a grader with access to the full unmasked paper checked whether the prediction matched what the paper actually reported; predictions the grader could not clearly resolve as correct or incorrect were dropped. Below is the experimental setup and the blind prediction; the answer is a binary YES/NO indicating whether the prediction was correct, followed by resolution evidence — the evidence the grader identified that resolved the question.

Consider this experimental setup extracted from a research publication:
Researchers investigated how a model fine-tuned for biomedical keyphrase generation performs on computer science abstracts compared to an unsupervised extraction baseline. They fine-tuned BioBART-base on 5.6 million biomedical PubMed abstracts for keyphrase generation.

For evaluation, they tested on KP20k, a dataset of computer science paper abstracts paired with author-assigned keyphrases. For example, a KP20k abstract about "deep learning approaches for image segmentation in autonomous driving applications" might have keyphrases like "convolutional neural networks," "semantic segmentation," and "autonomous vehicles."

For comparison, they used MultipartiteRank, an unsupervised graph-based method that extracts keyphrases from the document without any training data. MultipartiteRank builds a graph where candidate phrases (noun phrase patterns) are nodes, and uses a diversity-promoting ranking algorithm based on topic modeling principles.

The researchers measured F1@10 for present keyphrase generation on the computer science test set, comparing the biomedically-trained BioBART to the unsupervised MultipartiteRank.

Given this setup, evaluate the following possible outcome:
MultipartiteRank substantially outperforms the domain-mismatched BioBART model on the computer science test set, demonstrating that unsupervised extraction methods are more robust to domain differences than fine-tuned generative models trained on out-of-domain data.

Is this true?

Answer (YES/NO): NO